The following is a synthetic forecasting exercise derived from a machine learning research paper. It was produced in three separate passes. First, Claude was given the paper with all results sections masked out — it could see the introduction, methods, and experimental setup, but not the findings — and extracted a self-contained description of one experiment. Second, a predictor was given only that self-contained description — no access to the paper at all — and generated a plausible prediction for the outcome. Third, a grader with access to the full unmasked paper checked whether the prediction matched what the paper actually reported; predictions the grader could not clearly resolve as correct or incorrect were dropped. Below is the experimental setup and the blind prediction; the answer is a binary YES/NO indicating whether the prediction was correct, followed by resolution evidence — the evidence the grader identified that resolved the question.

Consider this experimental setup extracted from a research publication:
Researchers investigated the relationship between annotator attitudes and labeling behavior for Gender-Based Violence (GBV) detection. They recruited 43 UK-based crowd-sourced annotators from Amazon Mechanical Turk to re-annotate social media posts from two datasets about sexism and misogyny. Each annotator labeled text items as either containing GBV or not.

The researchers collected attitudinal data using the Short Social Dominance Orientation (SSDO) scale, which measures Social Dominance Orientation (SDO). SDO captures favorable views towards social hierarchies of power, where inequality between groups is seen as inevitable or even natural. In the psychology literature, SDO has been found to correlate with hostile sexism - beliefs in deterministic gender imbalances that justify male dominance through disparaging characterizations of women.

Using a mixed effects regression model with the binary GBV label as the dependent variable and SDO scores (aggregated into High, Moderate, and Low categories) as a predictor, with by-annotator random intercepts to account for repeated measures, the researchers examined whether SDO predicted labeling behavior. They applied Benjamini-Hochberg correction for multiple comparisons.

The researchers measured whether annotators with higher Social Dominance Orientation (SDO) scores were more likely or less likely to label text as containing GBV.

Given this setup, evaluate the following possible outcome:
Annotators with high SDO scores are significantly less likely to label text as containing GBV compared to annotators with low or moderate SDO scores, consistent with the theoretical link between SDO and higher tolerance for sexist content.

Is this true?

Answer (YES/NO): YES